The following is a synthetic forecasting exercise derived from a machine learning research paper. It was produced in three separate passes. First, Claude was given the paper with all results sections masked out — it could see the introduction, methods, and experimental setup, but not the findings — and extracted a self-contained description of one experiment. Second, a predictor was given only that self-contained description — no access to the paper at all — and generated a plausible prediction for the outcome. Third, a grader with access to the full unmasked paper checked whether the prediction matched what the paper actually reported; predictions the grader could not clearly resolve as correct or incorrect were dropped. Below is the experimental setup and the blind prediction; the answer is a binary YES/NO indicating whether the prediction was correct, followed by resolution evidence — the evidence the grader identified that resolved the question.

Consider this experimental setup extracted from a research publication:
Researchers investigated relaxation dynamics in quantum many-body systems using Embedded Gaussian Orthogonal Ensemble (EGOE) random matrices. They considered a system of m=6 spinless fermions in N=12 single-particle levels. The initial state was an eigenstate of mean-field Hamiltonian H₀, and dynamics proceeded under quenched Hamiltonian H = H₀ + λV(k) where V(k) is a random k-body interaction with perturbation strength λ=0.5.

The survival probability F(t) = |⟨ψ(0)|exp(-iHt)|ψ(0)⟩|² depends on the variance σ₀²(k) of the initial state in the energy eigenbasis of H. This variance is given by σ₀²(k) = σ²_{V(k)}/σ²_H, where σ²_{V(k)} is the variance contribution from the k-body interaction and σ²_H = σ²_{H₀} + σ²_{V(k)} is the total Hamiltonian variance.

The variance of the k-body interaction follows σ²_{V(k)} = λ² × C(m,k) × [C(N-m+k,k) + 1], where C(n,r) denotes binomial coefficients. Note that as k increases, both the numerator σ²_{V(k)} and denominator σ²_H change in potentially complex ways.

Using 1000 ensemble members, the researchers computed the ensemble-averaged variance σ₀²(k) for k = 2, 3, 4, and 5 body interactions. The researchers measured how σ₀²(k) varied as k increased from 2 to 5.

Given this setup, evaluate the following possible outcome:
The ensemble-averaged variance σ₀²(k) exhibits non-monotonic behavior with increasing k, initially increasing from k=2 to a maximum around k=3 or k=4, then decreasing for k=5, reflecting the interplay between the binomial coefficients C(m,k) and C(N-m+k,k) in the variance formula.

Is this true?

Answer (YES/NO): YES